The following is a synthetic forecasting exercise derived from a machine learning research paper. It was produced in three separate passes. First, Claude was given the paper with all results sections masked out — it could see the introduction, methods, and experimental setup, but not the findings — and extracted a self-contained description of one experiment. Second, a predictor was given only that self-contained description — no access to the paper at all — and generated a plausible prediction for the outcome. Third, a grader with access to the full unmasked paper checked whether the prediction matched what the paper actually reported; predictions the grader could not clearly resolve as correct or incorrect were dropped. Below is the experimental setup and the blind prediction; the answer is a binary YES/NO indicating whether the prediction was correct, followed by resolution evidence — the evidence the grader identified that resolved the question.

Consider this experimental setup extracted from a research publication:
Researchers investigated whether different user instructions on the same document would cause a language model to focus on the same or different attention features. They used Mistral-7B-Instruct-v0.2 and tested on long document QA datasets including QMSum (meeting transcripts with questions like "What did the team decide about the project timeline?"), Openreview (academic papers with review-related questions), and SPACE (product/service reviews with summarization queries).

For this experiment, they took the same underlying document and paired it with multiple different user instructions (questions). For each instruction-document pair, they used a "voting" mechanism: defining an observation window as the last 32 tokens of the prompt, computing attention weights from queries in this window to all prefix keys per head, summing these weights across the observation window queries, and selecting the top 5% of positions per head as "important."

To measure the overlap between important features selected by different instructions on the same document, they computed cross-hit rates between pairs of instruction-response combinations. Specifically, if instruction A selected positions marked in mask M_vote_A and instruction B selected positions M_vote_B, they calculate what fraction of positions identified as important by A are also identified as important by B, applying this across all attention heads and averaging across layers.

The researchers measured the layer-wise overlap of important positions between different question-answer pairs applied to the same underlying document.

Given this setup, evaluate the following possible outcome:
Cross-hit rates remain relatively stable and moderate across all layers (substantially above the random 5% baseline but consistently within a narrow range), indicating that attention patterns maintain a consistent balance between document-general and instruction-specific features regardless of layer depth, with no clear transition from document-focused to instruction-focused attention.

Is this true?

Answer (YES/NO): NO